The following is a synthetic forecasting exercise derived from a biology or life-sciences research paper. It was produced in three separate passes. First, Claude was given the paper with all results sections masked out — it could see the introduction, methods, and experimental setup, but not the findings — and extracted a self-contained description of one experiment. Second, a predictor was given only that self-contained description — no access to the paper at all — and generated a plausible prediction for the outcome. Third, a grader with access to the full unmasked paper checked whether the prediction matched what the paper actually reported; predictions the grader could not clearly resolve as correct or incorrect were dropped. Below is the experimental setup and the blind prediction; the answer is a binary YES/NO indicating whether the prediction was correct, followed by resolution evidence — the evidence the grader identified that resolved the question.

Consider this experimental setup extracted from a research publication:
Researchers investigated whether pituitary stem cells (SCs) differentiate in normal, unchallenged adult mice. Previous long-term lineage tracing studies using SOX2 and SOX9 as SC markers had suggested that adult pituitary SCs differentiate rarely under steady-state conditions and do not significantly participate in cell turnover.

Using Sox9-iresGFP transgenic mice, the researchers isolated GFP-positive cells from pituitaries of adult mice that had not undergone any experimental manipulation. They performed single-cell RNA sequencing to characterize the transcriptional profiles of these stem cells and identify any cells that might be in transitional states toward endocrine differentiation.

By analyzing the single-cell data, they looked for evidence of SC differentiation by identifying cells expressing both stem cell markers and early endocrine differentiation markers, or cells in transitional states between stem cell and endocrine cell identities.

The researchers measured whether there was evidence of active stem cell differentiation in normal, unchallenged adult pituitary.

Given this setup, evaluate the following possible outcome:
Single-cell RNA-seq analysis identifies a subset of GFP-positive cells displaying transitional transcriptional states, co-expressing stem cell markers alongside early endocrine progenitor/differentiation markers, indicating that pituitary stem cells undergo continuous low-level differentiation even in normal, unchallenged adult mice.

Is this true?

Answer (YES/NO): YES